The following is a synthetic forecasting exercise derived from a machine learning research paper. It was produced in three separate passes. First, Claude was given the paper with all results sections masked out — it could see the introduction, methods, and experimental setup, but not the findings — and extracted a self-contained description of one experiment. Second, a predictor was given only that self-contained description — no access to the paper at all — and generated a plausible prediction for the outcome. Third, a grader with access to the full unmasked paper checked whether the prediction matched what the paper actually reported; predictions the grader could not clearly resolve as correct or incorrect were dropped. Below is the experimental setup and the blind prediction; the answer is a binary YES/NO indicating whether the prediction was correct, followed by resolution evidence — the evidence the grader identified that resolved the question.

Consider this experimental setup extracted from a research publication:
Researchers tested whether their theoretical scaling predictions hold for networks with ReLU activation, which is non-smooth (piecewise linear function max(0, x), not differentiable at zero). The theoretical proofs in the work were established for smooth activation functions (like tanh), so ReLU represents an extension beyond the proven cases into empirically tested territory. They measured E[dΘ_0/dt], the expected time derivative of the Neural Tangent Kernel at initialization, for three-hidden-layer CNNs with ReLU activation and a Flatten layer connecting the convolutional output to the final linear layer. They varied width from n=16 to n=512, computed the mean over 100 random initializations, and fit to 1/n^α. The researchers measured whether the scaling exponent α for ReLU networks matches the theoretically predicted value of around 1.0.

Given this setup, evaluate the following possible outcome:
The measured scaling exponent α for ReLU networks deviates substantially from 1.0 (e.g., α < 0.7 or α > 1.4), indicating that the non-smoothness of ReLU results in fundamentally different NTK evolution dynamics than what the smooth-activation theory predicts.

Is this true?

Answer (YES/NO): NO